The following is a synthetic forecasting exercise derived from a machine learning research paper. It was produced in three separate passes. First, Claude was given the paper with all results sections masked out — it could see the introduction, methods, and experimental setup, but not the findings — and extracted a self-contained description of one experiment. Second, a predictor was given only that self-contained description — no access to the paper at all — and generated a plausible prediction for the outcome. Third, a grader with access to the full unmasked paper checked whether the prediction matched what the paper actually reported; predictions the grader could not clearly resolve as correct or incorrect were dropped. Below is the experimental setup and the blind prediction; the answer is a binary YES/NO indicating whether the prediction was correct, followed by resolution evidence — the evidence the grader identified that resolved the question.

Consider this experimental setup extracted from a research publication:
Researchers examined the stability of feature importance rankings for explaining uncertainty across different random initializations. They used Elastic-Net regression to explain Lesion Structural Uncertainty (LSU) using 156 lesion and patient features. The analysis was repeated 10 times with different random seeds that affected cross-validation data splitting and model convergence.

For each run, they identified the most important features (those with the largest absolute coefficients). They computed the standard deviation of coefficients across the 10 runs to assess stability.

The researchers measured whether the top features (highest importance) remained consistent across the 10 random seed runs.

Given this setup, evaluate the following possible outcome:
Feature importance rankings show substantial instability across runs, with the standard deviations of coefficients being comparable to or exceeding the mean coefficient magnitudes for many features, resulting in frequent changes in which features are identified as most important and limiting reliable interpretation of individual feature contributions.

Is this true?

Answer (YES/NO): NO